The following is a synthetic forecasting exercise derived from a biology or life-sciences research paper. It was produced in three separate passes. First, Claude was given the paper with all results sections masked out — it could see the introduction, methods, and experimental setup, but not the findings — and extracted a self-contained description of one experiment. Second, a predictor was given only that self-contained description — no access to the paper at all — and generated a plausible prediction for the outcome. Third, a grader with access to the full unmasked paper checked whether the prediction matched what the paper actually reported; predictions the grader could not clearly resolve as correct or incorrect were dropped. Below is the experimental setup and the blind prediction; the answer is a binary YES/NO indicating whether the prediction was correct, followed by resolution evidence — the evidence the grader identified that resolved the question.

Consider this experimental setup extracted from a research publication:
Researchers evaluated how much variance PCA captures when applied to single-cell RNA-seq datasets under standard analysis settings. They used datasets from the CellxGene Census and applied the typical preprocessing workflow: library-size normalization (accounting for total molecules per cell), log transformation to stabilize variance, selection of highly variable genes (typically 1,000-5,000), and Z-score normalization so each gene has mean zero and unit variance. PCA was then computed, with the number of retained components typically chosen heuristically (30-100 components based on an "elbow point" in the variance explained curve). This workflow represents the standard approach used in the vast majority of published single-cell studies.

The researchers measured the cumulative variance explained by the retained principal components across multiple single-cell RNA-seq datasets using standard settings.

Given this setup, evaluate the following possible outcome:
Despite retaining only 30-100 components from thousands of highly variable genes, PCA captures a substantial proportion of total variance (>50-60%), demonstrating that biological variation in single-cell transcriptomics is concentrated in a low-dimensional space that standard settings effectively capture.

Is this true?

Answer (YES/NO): NO